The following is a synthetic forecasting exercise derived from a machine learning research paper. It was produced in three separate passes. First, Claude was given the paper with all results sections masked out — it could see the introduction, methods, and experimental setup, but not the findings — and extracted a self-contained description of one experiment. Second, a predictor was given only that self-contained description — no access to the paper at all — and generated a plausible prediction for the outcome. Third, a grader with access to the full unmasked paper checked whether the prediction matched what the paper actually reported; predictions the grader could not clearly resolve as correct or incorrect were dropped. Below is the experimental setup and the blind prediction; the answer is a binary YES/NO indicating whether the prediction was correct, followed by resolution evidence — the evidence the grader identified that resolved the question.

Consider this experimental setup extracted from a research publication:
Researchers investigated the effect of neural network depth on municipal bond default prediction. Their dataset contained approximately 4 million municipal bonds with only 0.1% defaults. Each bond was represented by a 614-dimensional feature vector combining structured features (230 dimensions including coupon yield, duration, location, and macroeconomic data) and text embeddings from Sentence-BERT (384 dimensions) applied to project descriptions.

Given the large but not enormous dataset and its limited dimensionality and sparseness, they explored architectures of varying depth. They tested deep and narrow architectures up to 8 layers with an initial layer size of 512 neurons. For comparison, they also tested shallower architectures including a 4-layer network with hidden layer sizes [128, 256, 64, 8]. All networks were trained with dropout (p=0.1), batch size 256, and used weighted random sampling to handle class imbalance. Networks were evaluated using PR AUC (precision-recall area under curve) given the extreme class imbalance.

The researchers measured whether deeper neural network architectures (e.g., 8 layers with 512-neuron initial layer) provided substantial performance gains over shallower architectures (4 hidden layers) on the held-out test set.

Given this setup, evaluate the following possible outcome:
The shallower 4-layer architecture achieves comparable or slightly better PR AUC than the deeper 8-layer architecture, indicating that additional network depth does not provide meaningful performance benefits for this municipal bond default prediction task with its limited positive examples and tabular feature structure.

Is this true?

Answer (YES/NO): YES